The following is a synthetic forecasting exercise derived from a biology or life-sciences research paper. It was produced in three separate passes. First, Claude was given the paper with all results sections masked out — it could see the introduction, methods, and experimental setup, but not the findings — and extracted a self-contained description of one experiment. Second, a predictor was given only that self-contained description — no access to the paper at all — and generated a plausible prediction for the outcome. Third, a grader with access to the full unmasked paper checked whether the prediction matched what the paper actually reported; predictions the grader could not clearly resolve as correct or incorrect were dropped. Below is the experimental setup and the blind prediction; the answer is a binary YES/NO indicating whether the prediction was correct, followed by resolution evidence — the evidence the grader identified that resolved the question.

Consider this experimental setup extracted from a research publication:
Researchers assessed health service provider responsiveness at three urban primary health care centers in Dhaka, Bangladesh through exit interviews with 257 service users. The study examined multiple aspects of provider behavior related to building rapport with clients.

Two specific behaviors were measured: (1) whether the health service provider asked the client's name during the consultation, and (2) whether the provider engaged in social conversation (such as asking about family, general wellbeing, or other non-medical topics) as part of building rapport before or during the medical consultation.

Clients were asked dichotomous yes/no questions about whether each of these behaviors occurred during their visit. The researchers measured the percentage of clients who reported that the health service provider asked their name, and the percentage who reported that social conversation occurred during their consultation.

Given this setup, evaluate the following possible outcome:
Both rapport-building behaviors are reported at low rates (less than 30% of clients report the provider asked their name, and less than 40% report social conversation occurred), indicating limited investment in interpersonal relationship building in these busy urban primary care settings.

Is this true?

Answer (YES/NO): NO